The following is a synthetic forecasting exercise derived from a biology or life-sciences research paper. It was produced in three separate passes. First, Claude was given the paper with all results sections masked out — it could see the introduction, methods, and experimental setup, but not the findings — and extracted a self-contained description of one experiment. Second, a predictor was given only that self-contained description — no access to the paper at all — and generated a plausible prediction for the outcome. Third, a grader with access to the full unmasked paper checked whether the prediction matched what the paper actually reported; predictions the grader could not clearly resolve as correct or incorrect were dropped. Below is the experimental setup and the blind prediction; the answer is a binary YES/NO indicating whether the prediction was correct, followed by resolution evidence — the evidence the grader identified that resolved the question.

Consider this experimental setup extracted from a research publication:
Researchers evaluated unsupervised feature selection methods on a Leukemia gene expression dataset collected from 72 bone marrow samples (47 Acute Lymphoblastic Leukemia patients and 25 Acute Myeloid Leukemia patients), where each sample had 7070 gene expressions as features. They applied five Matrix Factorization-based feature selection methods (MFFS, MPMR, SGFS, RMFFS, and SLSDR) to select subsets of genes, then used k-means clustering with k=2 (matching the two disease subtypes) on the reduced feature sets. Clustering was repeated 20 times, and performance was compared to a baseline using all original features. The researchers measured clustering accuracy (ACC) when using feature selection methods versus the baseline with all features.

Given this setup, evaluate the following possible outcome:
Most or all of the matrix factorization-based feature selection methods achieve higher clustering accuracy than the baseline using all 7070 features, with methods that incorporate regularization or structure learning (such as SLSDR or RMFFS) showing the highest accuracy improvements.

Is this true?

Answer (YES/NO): NO